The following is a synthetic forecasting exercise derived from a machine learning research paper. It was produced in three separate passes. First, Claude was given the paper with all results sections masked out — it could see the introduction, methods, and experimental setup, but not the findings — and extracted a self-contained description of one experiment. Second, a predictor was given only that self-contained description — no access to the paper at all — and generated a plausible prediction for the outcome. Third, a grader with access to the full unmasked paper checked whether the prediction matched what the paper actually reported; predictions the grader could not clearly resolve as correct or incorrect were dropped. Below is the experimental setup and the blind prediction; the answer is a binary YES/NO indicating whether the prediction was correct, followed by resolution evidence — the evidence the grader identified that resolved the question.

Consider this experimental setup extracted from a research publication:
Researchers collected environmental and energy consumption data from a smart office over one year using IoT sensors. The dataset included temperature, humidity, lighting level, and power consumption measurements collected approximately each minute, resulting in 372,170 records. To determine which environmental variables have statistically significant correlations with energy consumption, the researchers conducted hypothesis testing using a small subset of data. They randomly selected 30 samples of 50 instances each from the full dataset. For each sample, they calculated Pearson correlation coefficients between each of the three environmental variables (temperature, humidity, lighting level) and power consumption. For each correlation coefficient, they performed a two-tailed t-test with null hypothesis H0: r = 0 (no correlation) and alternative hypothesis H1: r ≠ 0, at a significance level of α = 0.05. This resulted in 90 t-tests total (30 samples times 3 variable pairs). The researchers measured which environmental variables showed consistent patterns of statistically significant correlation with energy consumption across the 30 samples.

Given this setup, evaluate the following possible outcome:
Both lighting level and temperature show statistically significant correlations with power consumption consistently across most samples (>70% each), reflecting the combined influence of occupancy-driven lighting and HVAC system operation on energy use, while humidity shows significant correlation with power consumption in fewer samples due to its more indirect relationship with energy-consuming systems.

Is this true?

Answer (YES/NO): NO